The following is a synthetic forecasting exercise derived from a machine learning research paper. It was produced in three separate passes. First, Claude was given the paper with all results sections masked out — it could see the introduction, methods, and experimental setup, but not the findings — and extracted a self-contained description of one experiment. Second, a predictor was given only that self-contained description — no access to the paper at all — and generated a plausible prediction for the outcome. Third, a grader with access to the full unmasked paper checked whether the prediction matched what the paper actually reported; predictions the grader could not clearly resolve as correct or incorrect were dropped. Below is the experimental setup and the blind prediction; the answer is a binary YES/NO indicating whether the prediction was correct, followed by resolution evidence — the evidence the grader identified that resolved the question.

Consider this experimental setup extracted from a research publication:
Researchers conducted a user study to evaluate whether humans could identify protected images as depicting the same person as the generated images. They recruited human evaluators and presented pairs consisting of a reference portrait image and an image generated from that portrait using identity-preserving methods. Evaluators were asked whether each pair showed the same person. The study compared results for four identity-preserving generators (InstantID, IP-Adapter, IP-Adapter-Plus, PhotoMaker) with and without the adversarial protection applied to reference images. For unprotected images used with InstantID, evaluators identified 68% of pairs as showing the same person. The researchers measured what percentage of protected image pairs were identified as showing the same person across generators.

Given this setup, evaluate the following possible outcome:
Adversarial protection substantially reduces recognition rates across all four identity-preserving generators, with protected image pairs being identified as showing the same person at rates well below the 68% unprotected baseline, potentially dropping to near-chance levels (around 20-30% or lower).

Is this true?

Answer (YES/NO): YES